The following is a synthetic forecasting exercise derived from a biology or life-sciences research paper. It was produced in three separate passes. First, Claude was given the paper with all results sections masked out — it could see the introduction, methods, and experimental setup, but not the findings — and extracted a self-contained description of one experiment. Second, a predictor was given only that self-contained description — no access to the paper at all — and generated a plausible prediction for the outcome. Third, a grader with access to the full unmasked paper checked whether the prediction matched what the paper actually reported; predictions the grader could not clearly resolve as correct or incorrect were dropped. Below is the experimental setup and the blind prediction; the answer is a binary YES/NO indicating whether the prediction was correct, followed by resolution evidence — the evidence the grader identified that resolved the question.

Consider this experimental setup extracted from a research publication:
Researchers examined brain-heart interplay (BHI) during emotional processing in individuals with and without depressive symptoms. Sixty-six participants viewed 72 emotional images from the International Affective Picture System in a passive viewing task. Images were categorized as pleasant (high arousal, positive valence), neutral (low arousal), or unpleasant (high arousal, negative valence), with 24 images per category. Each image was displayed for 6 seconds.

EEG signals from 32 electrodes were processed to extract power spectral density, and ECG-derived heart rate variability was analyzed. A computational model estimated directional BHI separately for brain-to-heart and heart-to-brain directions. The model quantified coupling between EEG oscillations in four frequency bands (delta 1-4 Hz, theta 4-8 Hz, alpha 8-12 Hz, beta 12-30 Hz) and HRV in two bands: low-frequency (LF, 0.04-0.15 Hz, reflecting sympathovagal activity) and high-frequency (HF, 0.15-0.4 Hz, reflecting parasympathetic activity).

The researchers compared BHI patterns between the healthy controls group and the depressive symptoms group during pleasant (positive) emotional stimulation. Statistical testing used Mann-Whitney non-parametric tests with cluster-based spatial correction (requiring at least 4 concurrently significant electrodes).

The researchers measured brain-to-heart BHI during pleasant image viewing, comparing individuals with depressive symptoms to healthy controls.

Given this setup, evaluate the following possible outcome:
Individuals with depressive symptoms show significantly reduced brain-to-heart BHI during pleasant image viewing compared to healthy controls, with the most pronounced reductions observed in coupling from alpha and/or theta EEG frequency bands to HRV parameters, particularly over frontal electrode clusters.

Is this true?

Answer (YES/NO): NO